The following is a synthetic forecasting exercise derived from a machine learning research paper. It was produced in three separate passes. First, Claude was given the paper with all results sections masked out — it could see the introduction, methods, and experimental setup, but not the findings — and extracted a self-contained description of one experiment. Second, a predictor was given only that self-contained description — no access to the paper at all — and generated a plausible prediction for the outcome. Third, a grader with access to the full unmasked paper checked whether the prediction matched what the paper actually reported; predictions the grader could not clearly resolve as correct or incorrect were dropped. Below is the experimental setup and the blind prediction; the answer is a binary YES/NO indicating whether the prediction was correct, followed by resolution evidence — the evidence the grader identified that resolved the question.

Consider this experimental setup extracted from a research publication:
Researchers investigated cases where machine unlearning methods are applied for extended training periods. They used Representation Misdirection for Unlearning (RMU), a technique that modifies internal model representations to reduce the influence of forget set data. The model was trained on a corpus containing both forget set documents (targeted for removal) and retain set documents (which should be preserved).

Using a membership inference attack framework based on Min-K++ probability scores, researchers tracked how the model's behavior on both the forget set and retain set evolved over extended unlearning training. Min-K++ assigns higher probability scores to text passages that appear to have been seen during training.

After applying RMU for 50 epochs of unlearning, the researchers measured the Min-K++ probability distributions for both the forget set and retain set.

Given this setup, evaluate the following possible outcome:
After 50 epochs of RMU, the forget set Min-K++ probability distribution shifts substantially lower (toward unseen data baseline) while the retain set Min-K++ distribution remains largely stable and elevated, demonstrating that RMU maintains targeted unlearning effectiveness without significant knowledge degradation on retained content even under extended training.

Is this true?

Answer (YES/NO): NO